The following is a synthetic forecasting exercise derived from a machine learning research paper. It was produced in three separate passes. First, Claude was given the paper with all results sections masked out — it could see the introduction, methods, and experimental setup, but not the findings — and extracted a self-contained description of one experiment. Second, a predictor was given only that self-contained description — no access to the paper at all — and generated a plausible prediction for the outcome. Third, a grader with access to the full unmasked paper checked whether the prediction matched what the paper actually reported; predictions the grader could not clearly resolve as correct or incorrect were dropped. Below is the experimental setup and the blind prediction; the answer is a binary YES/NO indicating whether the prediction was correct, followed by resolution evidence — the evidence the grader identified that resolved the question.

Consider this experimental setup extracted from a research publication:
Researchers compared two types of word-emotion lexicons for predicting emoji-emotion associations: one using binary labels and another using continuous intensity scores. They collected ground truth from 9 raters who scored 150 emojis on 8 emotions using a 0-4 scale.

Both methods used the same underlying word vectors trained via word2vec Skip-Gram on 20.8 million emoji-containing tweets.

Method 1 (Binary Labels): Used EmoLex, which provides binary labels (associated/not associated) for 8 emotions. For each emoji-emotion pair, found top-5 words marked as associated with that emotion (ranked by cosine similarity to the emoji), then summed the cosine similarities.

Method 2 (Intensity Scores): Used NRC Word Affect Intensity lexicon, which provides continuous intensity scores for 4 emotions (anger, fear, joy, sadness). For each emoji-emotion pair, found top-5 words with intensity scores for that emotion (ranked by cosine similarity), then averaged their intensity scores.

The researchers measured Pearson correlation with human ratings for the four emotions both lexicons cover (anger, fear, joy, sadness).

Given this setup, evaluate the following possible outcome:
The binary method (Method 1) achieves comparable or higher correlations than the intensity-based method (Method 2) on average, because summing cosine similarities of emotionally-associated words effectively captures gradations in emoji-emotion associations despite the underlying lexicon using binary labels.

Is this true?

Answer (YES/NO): NO